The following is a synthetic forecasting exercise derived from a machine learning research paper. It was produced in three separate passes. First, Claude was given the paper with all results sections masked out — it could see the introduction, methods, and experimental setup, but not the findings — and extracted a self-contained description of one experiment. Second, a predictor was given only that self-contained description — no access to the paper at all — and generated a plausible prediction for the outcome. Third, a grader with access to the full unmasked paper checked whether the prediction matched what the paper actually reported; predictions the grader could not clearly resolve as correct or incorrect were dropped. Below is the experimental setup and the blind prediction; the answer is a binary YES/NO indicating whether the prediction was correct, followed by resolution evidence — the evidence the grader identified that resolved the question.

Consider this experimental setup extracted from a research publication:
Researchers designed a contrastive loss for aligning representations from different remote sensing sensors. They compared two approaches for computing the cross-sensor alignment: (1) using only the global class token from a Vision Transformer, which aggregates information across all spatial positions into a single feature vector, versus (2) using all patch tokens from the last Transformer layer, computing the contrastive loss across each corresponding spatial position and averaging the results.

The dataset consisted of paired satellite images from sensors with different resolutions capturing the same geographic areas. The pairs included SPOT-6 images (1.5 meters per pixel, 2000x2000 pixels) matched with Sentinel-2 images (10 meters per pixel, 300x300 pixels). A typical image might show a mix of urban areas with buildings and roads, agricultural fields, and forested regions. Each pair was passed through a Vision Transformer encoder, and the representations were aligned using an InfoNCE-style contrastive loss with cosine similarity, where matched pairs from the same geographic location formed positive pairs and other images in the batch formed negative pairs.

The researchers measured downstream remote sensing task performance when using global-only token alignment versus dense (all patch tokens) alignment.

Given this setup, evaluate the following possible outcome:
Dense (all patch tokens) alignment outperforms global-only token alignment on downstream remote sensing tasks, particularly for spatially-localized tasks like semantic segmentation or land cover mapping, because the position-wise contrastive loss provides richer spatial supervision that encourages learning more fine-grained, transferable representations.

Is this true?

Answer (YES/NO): NO